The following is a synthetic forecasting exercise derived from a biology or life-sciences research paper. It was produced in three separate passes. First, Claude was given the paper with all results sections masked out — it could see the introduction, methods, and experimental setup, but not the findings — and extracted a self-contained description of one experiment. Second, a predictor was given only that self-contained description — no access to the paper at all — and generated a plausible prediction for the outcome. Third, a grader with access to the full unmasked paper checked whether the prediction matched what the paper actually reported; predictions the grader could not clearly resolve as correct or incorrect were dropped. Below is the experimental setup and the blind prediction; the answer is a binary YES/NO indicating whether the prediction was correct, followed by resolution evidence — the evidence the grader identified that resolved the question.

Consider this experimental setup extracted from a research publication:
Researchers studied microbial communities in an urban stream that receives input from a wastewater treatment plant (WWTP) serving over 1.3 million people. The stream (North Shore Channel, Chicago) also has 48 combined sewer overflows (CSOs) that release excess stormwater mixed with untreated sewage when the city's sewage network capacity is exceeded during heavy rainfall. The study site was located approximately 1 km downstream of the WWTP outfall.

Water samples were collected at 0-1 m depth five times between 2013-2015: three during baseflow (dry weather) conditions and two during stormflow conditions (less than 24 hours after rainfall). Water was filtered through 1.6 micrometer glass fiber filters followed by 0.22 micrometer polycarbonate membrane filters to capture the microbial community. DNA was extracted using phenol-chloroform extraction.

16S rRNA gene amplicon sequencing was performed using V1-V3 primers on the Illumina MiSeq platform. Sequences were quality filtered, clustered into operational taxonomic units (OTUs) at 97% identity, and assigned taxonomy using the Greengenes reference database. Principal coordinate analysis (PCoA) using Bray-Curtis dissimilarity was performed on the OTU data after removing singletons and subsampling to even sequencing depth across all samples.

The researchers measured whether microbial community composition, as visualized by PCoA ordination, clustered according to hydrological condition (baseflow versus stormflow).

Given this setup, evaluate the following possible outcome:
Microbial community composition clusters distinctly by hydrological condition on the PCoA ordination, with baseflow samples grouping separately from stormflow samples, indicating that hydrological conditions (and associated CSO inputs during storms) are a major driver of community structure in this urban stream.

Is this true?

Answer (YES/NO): YES